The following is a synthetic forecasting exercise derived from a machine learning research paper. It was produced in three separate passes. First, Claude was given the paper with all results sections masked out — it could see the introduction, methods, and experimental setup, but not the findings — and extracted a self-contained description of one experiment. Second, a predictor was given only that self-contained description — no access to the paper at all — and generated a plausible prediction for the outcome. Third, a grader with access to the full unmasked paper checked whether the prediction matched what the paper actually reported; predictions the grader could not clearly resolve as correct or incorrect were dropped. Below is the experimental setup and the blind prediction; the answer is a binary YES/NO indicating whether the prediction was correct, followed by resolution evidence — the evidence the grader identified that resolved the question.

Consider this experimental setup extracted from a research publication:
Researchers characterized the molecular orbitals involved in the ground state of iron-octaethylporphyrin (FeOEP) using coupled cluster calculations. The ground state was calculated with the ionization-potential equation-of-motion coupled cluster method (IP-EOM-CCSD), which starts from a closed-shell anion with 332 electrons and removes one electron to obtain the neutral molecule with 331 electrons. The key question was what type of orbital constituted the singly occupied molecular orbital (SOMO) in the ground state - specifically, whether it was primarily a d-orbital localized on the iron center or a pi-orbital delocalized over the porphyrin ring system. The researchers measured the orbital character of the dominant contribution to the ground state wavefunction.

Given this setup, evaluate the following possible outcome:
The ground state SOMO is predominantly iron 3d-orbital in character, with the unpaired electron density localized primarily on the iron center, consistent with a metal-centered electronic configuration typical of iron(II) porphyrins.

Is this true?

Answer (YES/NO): NO